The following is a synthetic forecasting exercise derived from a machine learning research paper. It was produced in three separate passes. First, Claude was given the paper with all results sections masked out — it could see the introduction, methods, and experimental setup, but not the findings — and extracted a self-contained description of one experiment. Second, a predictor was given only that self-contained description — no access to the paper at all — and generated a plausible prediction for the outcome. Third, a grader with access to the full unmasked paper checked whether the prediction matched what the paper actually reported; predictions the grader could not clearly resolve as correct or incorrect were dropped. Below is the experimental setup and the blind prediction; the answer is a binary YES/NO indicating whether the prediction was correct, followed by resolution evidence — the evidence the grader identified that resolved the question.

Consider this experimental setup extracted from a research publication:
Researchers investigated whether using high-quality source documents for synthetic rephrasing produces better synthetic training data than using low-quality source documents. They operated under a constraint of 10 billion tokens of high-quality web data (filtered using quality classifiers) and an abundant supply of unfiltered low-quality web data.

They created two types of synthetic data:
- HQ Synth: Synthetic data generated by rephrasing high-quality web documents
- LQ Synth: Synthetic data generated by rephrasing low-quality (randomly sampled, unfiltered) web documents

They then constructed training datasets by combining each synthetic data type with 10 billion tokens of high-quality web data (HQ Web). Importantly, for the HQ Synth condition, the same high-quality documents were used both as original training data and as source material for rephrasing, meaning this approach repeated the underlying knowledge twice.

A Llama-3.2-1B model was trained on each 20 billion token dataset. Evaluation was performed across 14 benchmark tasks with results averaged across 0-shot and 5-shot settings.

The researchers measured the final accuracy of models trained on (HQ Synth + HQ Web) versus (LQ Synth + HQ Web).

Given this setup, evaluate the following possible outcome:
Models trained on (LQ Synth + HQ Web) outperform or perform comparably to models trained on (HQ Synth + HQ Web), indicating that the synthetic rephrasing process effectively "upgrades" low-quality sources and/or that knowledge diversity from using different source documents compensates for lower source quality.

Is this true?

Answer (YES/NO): NO